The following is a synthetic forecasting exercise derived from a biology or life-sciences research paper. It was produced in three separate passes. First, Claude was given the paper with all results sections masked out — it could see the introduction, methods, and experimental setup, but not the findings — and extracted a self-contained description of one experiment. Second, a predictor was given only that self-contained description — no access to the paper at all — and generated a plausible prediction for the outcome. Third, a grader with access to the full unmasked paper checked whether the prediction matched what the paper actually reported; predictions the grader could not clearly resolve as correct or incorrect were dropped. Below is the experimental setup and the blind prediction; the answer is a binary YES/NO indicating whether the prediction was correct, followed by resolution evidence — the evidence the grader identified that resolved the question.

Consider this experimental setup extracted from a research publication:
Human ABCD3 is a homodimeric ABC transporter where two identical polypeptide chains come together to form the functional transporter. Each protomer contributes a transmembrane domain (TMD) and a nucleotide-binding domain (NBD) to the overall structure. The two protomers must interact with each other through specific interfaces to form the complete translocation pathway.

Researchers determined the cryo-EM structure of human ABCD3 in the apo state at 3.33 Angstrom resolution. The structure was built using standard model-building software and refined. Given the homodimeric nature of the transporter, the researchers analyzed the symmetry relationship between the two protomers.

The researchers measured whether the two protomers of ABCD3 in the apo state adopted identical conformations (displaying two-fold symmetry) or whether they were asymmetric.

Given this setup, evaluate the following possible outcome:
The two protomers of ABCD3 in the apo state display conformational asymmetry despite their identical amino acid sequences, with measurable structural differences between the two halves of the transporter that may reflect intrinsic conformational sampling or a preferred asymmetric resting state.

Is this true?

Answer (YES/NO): NO